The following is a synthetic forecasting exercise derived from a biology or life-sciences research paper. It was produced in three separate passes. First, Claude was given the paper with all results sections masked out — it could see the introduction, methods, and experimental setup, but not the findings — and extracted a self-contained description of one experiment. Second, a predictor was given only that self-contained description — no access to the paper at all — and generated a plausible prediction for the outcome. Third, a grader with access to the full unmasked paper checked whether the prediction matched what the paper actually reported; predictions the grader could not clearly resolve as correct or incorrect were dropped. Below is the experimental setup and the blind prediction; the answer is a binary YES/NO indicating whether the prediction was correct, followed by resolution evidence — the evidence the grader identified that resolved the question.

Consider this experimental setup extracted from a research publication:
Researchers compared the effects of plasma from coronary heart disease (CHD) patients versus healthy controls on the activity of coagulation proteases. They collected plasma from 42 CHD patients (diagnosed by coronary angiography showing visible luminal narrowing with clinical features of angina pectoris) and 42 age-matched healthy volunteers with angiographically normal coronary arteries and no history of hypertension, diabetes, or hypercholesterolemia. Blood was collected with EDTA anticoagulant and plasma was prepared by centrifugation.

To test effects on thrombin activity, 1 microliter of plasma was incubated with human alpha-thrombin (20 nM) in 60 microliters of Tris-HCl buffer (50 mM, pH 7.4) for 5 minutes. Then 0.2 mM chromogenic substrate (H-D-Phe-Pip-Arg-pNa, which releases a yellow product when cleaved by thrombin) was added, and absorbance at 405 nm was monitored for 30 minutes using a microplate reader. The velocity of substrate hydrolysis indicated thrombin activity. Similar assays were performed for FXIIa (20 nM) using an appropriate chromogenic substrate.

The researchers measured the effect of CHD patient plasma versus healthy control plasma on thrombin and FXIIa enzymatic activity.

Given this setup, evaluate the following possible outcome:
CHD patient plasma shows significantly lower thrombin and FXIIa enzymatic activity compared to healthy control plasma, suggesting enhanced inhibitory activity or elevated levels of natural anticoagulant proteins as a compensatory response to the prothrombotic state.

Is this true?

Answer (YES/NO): NO